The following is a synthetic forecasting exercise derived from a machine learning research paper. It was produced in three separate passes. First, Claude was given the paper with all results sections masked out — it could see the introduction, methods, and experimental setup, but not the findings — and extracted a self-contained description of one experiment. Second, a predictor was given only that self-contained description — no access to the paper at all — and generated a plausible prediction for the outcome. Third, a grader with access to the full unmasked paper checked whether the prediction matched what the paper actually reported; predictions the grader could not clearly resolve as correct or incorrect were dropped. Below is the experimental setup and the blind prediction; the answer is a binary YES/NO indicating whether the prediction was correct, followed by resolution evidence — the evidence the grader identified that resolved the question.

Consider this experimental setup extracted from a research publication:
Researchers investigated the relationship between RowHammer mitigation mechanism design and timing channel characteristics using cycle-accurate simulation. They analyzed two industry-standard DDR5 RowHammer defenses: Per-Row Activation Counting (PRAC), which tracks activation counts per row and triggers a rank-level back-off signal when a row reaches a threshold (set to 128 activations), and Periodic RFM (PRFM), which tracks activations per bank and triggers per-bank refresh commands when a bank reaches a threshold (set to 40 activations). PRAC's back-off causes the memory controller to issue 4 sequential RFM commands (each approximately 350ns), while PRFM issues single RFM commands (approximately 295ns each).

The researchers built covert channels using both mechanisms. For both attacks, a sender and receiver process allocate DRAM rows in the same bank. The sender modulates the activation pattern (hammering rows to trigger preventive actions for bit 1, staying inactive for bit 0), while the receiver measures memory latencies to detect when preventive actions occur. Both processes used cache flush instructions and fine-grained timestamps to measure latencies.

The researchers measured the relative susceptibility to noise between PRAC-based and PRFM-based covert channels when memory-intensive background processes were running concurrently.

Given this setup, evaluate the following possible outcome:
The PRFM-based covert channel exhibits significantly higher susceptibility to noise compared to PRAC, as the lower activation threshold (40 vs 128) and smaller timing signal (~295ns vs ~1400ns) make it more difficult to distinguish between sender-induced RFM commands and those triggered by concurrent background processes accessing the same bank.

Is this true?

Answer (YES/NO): YES